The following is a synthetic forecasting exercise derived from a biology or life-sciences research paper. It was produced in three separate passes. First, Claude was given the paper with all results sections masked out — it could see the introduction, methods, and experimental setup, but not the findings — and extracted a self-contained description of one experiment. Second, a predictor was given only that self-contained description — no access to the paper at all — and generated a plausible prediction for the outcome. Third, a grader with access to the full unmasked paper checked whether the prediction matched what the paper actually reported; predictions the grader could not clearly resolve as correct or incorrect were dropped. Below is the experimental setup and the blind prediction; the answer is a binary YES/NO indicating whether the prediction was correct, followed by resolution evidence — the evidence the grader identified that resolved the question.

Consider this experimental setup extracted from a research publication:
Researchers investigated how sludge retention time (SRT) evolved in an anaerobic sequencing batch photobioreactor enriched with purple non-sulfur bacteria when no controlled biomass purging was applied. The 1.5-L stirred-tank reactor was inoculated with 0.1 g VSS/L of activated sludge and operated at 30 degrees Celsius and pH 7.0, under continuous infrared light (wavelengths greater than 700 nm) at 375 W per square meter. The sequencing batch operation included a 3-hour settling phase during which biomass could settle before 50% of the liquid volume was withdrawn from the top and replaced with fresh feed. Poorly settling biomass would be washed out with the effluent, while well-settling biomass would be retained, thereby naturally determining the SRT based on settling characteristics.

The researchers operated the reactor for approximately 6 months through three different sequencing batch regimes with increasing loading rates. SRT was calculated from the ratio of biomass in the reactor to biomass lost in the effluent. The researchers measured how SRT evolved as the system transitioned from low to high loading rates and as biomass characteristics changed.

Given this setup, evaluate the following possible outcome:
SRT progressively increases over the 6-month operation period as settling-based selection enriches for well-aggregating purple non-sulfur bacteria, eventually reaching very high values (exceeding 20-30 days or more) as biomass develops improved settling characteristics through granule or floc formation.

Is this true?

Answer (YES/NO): NO